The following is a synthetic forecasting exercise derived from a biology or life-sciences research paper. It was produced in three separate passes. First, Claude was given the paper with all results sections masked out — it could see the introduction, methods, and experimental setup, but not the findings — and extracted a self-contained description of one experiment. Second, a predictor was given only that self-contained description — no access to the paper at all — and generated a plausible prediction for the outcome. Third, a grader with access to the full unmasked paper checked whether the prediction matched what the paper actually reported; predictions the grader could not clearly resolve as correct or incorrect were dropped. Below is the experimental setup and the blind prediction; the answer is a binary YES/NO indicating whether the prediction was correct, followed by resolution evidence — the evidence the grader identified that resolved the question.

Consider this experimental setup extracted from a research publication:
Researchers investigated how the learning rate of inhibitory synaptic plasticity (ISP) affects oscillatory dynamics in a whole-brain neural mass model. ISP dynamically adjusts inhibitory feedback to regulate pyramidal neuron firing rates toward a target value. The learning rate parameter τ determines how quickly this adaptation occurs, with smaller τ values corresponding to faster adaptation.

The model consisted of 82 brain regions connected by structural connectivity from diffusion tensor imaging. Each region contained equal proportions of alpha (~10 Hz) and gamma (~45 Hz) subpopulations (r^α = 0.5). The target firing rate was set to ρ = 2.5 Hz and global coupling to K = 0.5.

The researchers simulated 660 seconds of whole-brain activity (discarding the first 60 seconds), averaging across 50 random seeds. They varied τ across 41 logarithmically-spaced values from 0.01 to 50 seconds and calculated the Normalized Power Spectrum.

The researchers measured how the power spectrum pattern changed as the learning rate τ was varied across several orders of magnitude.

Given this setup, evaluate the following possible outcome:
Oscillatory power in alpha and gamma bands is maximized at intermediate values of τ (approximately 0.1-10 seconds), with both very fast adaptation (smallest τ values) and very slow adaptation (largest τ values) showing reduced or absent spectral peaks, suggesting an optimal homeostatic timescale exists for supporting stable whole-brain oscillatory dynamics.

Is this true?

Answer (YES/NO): NO